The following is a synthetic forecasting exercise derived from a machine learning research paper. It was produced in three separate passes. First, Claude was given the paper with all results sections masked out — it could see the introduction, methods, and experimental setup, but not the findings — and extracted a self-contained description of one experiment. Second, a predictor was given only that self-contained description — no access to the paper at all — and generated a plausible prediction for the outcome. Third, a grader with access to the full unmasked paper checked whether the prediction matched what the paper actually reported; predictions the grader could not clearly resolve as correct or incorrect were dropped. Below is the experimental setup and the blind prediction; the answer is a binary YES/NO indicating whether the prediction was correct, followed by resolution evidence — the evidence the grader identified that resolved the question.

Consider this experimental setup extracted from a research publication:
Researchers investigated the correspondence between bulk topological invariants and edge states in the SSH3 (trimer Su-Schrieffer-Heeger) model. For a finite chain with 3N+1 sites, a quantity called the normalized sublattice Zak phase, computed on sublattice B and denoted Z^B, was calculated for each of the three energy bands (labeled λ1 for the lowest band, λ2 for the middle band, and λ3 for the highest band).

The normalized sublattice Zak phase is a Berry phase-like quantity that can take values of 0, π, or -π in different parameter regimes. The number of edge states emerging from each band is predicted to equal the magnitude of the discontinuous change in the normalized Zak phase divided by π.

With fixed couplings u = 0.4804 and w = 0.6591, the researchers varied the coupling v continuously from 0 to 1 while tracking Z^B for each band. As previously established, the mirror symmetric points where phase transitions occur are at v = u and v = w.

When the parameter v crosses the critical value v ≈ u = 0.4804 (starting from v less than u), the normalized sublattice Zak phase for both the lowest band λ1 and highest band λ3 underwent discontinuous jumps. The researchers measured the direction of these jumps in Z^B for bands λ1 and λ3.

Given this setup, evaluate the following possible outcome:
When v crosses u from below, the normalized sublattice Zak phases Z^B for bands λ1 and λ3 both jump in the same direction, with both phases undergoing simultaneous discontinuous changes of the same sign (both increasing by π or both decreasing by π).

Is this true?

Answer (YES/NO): YES